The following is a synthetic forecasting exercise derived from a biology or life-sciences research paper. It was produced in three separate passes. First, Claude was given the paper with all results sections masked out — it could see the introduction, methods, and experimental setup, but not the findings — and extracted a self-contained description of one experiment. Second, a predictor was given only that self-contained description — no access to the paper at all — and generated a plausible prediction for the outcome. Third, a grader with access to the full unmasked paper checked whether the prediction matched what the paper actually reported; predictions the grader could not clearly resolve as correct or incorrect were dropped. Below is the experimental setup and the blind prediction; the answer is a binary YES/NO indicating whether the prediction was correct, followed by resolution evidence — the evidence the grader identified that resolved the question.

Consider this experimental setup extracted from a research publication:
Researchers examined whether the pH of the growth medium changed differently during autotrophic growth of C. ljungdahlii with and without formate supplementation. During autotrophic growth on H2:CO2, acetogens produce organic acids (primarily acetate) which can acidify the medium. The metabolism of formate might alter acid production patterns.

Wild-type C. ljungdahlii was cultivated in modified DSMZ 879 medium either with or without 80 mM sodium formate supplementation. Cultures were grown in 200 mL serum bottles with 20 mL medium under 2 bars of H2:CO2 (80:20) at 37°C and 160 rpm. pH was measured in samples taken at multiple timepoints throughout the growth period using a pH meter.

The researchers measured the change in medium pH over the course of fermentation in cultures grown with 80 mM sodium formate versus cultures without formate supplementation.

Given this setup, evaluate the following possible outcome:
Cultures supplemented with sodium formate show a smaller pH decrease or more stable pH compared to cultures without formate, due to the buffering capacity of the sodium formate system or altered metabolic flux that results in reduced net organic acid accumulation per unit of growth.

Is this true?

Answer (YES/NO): YES